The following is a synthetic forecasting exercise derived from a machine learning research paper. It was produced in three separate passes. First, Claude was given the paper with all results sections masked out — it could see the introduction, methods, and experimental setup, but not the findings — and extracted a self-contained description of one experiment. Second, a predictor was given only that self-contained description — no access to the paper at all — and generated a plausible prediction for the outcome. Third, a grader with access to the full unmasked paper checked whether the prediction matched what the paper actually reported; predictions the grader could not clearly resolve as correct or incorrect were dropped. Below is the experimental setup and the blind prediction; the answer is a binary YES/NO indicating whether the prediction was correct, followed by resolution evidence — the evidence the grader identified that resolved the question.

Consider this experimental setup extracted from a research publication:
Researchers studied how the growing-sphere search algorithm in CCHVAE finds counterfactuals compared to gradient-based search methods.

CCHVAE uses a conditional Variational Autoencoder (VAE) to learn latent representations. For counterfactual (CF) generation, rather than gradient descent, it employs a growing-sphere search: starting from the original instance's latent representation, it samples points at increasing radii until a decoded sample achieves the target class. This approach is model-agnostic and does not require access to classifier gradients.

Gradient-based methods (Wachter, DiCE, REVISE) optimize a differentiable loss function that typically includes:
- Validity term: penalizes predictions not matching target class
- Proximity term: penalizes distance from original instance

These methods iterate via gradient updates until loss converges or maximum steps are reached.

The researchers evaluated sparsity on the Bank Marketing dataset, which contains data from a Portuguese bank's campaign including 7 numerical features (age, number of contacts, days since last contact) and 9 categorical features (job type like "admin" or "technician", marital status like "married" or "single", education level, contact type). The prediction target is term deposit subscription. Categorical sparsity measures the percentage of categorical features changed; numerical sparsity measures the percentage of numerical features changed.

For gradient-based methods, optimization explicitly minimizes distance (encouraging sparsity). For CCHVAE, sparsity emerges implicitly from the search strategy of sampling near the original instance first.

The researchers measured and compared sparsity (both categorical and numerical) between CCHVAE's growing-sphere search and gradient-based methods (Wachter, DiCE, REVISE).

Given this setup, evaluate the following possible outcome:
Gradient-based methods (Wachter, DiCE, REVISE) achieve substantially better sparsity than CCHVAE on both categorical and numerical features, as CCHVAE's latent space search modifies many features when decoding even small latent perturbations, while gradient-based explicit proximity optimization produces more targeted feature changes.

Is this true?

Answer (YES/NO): NO